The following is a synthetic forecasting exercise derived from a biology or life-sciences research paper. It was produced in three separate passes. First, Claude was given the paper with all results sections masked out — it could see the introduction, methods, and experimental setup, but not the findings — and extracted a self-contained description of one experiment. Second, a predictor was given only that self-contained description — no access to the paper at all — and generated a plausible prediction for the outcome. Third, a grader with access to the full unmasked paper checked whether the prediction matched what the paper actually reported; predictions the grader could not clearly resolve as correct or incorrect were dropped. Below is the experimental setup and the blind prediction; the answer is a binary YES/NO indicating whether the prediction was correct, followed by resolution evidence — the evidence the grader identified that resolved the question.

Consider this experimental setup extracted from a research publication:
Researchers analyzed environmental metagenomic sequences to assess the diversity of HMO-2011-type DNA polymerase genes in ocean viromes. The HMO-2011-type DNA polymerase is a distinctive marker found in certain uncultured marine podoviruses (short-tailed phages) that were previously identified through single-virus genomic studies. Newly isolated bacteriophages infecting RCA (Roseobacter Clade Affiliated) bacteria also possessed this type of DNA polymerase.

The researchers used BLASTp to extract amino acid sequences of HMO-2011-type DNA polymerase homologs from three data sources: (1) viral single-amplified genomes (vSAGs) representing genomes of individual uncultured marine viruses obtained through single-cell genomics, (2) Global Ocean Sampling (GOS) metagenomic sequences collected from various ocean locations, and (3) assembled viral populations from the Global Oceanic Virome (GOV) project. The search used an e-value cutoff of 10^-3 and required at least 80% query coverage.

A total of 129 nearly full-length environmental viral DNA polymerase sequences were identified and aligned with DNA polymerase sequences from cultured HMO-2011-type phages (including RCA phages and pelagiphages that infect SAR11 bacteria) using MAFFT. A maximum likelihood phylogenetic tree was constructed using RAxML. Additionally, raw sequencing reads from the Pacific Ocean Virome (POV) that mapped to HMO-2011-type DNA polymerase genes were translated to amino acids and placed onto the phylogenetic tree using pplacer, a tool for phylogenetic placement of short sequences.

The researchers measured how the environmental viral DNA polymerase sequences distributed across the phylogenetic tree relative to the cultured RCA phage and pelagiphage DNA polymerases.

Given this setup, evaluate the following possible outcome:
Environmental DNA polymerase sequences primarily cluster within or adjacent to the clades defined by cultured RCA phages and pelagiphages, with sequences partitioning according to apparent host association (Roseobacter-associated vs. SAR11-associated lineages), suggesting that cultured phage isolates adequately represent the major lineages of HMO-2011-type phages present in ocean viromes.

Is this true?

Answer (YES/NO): NO